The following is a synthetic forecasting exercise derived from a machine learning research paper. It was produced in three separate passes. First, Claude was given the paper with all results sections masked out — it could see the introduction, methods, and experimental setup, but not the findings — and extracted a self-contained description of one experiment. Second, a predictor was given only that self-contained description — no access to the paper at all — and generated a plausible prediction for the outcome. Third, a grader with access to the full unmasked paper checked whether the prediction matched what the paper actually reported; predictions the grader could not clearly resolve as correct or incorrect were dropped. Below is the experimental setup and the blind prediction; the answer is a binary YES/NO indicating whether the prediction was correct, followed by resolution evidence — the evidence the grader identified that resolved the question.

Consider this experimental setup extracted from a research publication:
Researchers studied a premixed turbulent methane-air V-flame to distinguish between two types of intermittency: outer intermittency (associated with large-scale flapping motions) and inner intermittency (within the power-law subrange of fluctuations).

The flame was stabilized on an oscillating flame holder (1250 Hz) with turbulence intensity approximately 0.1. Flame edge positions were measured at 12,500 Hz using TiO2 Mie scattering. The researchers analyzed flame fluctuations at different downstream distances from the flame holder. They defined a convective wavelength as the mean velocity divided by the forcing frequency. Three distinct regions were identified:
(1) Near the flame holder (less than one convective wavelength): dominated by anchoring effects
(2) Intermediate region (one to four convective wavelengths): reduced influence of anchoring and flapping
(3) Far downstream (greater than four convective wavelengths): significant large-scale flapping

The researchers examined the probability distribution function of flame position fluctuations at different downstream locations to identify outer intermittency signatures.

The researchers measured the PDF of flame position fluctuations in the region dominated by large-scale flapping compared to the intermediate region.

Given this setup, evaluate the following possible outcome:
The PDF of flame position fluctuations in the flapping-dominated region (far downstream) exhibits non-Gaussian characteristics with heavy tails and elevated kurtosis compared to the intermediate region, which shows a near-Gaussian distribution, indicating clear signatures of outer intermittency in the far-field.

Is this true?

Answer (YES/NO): NO